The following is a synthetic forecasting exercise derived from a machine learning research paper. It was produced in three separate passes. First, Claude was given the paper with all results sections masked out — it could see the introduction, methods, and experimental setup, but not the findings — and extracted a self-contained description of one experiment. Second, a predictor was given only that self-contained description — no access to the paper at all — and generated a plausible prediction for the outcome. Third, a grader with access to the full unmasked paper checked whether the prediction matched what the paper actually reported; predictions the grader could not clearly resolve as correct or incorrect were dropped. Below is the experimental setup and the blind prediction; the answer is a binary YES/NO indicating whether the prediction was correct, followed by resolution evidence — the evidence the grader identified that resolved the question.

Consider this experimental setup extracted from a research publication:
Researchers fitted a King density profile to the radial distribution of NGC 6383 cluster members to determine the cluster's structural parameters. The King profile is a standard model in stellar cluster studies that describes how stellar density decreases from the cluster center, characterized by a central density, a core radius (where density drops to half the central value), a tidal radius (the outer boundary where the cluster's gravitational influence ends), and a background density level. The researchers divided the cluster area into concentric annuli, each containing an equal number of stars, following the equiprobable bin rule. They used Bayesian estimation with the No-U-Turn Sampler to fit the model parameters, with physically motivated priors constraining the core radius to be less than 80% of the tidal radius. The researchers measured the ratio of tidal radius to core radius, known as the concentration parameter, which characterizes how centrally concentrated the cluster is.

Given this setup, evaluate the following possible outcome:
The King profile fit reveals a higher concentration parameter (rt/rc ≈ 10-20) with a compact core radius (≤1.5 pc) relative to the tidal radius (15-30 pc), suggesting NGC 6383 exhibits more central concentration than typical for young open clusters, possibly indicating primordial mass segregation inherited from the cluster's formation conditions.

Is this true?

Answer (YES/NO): NO